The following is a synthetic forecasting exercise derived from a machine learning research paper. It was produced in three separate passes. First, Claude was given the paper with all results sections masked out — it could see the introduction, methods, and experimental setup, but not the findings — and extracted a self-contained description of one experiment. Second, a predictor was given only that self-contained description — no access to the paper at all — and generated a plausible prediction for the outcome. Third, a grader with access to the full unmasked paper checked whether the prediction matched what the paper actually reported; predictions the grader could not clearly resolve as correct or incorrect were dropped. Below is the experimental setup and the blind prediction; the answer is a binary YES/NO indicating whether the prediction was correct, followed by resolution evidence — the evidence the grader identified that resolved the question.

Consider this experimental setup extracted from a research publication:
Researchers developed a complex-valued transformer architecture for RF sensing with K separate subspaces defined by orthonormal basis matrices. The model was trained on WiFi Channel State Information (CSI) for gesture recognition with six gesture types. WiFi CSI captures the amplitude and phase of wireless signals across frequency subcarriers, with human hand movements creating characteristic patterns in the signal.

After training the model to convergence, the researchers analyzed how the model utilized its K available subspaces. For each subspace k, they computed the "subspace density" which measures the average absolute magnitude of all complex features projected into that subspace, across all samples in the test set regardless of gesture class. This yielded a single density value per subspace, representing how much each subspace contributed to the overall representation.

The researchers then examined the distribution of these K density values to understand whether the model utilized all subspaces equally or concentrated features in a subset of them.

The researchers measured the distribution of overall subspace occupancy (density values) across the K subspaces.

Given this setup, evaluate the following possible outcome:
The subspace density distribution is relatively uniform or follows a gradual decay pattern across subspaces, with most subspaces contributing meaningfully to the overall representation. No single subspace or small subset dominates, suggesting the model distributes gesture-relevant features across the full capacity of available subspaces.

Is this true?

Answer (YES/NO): NO